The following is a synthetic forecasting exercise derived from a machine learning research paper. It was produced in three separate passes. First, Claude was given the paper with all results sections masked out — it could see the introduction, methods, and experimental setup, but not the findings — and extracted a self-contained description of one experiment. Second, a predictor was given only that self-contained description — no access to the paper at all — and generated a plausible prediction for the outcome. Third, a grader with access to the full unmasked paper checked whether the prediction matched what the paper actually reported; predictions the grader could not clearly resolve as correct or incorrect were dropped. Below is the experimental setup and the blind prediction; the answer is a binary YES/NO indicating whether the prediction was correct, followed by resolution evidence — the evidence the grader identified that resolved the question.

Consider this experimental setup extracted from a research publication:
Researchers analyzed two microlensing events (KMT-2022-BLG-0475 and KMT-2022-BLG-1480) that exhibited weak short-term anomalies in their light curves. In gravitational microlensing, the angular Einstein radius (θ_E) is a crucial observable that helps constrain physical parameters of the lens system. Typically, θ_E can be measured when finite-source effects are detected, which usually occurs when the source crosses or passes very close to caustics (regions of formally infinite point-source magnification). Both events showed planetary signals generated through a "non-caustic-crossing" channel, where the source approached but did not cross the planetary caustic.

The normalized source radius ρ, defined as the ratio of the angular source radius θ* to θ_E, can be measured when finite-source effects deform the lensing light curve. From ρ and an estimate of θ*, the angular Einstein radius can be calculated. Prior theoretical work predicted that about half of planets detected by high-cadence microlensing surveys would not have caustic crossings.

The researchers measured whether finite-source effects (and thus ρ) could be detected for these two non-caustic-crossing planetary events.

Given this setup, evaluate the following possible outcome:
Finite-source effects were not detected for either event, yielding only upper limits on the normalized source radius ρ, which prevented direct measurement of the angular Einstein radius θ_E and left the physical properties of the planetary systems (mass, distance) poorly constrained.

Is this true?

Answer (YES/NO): NO